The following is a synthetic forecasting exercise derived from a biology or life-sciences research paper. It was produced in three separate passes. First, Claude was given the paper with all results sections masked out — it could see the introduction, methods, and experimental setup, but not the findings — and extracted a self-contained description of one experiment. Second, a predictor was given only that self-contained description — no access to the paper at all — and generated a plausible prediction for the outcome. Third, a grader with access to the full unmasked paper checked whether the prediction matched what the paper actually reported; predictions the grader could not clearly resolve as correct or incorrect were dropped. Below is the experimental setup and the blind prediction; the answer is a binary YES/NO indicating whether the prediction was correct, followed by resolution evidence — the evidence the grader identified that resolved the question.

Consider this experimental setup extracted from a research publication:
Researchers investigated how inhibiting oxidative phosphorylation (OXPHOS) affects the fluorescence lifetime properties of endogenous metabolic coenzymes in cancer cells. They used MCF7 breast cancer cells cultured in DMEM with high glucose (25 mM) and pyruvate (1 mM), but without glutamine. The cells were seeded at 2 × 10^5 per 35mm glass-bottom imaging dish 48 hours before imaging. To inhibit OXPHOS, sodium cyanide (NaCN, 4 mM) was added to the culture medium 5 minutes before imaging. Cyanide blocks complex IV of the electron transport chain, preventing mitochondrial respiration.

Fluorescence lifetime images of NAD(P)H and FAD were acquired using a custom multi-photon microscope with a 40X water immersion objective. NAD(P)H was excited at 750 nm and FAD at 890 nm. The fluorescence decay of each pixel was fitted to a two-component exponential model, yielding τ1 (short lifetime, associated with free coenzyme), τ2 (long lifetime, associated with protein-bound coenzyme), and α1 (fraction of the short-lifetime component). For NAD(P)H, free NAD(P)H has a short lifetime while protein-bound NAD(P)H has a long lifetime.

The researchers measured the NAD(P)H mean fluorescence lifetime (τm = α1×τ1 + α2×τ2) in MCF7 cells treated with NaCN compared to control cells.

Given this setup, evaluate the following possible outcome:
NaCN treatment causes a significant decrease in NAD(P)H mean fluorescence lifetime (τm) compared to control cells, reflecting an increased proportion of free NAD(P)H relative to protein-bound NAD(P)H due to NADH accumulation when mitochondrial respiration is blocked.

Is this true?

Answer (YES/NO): YES